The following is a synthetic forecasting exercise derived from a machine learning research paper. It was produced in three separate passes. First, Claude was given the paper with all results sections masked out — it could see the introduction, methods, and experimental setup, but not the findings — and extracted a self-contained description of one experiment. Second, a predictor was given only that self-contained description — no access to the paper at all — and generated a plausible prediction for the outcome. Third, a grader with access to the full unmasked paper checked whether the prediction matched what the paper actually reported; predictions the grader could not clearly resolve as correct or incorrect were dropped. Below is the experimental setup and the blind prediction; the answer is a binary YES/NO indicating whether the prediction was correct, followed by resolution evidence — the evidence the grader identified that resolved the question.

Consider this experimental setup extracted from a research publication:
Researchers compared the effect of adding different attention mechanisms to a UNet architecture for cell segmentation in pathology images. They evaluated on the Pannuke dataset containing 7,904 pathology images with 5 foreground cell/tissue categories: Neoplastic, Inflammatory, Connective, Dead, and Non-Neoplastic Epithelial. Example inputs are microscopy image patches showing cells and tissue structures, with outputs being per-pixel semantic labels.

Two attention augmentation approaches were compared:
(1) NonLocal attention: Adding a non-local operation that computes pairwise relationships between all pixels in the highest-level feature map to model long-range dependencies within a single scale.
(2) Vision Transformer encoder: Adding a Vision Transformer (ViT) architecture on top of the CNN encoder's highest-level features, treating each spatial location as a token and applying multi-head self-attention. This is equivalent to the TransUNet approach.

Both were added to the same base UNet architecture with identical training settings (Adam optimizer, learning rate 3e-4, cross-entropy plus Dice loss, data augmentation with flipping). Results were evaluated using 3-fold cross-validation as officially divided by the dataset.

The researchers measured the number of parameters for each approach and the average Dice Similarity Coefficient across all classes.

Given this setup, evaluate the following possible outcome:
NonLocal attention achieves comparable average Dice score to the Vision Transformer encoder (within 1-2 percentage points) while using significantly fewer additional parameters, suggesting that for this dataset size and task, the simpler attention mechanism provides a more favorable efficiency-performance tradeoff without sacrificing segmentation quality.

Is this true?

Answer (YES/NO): YES